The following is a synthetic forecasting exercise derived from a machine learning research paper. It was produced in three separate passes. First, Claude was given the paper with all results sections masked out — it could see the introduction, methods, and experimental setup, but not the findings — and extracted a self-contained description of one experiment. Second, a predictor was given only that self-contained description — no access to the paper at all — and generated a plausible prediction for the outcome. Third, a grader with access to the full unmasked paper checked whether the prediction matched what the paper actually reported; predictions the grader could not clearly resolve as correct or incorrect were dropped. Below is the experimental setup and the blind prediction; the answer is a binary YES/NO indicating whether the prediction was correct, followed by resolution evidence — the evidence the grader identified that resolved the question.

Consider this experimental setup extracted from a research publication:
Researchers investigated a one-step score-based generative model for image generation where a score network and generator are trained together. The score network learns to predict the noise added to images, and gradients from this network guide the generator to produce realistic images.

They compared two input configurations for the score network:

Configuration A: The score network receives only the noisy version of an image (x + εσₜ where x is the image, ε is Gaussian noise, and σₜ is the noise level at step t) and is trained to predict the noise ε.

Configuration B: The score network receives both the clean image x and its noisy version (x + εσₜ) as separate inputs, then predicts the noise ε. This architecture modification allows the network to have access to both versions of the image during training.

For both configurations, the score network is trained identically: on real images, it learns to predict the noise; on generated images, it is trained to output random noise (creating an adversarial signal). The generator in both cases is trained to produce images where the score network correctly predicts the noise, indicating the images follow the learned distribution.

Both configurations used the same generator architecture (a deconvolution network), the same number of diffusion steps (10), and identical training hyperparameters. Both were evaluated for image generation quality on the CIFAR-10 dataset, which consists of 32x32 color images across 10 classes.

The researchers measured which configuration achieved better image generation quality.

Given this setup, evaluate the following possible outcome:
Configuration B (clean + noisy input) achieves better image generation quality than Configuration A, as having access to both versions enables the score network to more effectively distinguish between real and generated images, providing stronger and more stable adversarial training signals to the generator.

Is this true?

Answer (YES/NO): NO